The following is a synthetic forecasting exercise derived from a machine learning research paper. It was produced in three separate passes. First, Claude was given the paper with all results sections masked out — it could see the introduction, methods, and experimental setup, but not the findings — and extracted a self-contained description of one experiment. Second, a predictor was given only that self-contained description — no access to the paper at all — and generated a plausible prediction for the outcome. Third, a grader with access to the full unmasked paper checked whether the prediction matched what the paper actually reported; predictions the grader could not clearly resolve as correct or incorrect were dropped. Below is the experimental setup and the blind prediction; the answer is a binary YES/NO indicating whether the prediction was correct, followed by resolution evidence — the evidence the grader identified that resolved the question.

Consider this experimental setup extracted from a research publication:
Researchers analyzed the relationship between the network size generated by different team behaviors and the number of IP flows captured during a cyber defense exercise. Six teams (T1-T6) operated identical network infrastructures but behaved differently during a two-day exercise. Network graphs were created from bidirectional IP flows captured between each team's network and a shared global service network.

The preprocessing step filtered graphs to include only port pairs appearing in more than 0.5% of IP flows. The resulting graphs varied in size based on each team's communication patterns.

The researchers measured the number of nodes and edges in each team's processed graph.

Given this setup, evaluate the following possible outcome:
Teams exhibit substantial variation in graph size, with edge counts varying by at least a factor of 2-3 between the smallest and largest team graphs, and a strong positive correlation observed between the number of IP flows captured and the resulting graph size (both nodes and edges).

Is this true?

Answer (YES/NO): NO